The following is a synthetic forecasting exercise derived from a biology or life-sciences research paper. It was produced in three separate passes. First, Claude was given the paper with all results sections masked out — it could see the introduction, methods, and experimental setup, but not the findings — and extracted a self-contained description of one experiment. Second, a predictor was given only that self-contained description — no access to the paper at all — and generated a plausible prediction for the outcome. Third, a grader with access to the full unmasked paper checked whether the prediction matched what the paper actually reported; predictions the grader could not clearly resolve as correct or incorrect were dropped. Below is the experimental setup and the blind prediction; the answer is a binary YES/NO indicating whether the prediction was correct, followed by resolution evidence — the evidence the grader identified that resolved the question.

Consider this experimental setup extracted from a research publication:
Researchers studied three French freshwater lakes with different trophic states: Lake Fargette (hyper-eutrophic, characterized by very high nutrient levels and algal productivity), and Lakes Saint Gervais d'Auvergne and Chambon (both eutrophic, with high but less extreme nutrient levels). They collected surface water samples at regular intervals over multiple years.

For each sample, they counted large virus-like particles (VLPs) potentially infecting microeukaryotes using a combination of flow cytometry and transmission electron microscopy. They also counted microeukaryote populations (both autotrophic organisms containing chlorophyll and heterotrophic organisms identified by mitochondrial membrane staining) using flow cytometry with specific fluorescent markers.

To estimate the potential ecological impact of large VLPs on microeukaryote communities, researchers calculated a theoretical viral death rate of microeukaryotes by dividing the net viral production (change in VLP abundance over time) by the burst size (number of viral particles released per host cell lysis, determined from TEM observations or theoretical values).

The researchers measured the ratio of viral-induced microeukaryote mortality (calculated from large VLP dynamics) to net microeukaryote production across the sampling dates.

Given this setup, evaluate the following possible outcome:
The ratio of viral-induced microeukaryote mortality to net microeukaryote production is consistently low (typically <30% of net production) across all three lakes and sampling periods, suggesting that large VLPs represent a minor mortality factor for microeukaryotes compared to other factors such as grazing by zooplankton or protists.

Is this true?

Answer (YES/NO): NO